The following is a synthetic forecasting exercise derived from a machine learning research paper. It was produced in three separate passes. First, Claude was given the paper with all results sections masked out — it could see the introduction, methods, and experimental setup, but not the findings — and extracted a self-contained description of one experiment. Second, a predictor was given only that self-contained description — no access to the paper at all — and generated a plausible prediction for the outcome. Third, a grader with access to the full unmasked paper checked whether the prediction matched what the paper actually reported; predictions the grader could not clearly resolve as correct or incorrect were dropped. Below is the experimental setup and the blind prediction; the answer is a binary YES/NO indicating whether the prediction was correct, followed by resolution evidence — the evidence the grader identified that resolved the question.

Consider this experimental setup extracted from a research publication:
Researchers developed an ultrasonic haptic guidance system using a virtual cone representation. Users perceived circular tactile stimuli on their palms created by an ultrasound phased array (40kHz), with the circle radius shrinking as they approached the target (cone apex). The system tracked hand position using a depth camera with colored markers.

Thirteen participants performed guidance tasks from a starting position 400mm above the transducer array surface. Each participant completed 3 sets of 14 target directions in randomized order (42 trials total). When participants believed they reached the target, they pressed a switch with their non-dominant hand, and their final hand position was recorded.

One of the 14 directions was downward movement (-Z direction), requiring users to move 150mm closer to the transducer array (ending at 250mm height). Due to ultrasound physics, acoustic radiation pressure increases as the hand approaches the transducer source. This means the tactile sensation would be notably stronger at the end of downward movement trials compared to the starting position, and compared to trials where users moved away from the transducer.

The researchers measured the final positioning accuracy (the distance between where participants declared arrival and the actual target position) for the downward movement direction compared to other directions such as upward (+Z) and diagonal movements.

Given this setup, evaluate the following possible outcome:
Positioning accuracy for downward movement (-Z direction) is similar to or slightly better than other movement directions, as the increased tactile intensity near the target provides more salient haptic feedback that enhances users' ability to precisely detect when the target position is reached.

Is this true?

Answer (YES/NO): YES